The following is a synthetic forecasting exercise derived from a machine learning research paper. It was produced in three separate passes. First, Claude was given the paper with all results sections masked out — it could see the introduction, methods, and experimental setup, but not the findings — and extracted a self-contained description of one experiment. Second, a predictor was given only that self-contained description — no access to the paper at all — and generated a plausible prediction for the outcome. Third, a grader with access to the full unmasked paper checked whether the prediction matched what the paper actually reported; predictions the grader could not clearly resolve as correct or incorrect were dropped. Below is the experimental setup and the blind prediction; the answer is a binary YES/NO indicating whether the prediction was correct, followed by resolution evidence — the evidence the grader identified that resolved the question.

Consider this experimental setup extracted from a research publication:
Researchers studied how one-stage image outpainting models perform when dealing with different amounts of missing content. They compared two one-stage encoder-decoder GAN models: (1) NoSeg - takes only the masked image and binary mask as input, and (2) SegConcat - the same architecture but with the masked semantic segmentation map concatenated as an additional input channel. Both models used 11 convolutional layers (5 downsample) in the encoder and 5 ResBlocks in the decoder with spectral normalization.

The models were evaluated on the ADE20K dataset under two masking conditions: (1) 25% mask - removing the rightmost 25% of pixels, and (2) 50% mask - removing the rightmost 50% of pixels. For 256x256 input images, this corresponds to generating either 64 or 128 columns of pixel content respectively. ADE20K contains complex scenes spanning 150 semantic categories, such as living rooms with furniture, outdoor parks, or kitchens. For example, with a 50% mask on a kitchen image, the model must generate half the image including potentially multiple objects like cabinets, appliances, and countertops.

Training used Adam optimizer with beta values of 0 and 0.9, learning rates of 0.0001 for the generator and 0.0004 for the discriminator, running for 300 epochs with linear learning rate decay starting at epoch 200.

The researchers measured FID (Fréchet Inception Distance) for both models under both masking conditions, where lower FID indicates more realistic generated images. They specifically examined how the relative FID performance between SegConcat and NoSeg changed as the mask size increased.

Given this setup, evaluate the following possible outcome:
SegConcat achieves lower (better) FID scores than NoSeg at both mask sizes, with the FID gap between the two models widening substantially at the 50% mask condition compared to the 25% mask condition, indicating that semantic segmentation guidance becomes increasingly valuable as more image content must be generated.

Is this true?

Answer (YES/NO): NO